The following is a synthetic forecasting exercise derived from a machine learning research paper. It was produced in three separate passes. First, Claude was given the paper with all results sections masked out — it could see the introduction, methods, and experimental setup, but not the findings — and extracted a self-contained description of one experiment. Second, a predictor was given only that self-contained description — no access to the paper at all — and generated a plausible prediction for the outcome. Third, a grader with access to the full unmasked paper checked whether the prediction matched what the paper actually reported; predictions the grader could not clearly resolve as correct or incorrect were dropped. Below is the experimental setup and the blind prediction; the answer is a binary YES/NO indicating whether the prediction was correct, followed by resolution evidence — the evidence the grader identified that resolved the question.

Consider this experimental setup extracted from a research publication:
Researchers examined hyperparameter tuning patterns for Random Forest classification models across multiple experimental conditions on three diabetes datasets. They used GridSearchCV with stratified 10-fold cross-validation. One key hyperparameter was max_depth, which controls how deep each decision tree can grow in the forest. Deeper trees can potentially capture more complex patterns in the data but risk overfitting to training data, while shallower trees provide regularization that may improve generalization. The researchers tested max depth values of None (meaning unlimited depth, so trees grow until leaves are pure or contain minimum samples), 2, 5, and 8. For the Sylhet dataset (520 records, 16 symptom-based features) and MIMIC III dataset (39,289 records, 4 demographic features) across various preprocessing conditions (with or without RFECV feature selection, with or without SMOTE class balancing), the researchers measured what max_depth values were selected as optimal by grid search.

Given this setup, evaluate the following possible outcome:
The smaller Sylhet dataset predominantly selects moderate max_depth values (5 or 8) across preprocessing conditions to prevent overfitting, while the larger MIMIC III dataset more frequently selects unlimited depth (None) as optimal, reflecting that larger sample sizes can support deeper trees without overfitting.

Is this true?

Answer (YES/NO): NO